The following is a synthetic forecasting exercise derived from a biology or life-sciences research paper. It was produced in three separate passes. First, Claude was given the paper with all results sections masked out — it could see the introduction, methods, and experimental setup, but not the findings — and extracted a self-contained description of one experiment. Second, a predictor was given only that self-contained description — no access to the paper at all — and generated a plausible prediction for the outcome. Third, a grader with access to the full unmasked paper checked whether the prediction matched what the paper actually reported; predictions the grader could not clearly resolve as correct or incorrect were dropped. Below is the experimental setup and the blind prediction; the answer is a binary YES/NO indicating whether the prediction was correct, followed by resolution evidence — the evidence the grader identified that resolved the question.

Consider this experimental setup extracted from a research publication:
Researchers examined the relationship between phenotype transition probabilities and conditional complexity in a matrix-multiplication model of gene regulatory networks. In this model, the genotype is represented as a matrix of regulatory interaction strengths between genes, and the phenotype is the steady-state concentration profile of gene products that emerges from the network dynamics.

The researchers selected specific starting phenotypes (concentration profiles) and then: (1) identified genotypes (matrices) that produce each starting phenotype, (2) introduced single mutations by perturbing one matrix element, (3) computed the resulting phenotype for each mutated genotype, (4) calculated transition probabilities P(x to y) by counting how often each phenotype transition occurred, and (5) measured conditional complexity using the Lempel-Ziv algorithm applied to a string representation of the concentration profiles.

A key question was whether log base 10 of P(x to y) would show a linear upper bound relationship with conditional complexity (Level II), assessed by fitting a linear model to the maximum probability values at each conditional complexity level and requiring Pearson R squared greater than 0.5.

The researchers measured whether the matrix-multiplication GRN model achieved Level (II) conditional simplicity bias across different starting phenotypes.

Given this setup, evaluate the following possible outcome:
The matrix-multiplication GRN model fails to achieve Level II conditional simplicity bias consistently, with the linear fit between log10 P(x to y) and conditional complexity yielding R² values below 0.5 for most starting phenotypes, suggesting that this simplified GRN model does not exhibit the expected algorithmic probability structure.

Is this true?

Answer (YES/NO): NO